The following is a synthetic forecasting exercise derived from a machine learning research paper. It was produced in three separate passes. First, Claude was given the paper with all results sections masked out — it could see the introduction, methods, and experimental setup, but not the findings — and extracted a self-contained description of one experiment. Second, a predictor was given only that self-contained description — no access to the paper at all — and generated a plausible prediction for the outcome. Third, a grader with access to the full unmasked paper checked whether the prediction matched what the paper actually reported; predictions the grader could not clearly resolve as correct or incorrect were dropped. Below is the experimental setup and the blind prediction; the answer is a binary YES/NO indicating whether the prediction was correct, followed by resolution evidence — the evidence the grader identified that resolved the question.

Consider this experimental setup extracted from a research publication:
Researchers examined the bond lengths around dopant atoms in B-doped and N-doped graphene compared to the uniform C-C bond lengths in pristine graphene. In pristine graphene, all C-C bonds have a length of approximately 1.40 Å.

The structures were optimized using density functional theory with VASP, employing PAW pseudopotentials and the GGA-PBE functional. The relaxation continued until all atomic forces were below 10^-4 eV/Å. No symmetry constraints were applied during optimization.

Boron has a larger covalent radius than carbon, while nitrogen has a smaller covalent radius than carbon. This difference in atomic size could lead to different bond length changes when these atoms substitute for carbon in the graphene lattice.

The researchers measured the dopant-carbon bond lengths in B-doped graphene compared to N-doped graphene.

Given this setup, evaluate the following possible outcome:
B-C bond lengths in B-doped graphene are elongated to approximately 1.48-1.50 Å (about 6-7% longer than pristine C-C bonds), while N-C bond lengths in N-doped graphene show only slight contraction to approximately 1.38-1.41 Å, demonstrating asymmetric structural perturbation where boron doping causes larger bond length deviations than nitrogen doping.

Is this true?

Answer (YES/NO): NO